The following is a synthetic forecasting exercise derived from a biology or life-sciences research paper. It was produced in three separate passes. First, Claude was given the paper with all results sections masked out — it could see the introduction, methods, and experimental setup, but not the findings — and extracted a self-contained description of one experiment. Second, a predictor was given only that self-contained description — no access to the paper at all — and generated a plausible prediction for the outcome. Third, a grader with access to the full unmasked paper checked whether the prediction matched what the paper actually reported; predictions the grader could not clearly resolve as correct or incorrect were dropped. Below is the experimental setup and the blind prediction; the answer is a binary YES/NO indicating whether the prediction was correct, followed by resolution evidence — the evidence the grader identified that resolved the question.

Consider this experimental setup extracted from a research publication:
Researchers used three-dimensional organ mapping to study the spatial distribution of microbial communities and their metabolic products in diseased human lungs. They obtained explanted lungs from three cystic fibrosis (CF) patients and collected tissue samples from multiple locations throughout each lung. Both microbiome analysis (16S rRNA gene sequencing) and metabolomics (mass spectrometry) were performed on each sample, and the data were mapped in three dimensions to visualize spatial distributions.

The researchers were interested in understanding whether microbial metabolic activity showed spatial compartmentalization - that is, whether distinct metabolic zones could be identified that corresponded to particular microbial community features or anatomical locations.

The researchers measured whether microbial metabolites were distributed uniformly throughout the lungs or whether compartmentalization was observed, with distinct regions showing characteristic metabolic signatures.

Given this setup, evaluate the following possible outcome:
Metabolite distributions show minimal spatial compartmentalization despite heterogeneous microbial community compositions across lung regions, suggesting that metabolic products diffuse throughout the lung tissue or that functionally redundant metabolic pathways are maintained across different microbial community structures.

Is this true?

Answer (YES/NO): NO